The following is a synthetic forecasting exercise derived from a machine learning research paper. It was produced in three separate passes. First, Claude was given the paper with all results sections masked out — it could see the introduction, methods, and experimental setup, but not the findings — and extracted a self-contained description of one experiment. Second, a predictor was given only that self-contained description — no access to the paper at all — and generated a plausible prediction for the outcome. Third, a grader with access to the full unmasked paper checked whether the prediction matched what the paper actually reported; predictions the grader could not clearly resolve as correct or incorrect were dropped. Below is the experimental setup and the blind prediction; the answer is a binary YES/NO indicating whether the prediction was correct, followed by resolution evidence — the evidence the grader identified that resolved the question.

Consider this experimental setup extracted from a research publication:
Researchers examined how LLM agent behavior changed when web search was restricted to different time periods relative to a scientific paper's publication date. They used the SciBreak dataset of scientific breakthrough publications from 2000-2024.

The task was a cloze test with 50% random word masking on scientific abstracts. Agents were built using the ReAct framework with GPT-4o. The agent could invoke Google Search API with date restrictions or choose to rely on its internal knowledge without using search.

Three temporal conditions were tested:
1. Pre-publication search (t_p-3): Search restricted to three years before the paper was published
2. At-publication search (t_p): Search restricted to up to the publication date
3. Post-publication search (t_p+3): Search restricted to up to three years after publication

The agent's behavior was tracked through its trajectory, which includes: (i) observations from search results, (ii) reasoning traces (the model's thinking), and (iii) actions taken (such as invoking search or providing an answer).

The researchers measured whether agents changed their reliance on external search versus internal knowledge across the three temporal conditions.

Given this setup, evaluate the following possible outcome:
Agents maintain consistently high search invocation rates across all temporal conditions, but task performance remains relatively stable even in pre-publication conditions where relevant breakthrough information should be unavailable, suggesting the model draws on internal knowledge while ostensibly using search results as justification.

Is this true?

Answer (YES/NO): NO